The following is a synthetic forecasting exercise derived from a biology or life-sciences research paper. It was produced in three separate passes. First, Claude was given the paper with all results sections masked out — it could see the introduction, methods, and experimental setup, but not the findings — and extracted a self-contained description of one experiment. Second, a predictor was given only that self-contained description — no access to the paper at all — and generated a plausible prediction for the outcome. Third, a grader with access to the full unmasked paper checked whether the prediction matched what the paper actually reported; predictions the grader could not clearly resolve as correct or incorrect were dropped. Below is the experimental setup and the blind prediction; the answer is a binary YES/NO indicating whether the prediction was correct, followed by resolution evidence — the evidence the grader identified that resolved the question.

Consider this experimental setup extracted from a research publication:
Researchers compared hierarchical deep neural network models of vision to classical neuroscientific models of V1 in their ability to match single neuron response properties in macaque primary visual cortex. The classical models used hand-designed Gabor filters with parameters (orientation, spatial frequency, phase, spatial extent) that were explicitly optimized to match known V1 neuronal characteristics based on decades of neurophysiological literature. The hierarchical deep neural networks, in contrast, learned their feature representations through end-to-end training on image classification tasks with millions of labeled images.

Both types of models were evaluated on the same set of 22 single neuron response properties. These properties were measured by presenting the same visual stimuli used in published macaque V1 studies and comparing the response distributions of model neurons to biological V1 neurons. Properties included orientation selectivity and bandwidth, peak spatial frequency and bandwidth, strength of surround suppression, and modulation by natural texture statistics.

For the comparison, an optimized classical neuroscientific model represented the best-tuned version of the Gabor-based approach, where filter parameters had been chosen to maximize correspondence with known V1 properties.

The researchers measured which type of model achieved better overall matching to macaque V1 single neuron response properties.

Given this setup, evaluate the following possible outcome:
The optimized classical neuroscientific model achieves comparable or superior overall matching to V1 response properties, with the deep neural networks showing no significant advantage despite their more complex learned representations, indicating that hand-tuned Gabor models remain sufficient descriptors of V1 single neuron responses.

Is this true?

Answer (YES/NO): NO